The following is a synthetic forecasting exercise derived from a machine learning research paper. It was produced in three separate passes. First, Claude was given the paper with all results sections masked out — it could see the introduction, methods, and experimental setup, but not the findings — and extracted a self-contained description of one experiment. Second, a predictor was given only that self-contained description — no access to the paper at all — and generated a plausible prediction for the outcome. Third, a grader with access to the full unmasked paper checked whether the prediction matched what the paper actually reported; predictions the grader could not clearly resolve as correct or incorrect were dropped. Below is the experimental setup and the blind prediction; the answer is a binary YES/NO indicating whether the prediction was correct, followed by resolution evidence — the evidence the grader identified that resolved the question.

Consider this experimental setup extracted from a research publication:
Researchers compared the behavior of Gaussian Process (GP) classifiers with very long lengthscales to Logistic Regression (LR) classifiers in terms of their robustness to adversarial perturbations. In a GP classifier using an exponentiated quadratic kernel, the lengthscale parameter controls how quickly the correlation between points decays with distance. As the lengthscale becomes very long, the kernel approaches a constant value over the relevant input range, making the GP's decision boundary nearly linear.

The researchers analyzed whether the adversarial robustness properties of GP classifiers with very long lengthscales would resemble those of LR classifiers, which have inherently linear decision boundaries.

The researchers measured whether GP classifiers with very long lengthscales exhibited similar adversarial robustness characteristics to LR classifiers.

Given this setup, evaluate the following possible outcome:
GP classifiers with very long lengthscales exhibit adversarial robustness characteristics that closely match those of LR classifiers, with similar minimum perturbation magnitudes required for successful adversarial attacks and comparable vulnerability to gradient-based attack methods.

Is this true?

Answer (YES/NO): NO